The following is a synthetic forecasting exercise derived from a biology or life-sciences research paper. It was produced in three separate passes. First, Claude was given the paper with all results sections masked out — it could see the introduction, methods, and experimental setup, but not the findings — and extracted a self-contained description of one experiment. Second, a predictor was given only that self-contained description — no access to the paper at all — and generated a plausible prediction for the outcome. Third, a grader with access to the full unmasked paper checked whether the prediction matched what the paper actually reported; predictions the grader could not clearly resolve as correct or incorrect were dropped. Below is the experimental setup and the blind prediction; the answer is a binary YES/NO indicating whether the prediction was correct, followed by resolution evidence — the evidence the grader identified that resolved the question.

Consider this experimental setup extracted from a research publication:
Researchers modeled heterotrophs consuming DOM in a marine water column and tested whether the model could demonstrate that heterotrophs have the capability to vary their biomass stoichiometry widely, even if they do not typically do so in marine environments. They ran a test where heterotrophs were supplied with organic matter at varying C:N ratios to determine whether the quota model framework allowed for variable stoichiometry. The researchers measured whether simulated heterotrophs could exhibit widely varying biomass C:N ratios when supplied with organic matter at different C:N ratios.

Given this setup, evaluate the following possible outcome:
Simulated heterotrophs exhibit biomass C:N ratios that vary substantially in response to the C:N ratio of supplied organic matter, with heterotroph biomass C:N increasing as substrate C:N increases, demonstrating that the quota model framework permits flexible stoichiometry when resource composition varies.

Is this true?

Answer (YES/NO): YES